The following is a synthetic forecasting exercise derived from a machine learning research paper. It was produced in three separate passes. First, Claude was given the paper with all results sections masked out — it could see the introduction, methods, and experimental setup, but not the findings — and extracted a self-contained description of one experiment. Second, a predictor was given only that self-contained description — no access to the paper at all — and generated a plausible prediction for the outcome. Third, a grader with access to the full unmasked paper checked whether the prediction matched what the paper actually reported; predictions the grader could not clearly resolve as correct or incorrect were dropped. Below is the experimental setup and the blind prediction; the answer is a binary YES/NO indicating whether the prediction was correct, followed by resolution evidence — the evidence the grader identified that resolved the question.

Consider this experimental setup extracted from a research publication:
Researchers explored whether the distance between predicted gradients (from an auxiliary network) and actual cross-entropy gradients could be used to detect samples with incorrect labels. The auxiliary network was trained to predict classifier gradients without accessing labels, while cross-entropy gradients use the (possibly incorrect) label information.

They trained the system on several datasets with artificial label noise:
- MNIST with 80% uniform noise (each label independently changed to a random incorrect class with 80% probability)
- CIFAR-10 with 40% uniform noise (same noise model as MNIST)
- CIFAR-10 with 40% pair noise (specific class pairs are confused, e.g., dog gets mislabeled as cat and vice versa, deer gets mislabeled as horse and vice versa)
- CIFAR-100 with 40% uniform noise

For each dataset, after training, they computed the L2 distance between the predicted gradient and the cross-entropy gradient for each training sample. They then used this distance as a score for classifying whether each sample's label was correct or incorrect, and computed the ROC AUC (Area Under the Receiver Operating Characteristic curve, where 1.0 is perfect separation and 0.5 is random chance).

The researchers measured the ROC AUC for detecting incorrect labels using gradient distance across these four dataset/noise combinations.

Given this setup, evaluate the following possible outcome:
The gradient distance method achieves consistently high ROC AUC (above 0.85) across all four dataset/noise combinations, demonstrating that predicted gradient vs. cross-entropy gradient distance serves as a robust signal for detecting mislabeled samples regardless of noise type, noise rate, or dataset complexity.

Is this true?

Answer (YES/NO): YES